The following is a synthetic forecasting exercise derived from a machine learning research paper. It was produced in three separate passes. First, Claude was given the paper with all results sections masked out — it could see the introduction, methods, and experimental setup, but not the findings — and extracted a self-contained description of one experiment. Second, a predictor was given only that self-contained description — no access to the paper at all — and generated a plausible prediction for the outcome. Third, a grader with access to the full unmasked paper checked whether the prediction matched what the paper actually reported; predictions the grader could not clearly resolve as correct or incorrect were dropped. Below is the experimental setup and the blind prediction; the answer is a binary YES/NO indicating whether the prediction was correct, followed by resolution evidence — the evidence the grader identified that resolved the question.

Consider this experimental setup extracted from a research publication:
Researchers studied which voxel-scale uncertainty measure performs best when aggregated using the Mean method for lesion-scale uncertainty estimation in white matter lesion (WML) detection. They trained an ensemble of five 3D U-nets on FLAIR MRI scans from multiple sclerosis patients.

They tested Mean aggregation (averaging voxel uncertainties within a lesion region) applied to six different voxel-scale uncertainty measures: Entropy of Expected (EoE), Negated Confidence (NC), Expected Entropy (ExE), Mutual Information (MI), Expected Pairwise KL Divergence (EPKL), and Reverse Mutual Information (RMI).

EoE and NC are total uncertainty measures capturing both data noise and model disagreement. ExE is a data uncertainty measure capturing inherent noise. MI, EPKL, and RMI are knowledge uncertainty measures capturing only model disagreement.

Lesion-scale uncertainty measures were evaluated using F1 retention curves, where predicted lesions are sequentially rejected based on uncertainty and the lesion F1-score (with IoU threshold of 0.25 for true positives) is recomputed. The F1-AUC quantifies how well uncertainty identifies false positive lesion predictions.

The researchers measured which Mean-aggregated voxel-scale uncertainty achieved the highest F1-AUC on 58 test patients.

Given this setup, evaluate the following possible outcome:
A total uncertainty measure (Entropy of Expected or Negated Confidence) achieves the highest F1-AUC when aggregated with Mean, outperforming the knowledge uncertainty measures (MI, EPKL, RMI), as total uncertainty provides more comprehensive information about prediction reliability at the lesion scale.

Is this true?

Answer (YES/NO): YES